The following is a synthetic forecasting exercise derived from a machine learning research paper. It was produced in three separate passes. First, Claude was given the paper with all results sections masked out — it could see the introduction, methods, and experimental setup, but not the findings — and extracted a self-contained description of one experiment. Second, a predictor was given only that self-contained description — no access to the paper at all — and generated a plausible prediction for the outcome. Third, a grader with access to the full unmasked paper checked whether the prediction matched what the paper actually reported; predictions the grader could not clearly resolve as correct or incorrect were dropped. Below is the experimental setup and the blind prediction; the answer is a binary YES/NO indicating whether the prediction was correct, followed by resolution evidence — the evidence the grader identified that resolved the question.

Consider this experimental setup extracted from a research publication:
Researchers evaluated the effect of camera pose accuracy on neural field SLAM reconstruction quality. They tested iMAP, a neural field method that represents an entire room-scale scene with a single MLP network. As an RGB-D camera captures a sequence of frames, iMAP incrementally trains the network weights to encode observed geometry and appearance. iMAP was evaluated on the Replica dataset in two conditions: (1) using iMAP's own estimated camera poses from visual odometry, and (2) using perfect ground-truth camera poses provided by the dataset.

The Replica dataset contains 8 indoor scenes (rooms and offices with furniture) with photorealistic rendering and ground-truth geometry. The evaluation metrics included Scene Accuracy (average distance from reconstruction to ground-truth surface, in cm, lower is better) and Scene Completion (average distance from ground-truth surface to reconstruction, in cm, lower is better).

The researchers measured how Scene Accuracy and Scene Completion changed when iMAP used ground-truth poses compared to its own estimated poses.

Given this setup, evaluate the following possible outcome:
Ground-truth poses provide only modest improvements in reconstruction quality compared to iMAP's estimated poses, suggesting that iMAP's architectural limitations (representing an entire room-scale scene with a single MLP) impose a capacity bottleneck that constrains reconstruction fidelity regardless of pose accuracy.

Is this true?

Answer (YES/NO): NO